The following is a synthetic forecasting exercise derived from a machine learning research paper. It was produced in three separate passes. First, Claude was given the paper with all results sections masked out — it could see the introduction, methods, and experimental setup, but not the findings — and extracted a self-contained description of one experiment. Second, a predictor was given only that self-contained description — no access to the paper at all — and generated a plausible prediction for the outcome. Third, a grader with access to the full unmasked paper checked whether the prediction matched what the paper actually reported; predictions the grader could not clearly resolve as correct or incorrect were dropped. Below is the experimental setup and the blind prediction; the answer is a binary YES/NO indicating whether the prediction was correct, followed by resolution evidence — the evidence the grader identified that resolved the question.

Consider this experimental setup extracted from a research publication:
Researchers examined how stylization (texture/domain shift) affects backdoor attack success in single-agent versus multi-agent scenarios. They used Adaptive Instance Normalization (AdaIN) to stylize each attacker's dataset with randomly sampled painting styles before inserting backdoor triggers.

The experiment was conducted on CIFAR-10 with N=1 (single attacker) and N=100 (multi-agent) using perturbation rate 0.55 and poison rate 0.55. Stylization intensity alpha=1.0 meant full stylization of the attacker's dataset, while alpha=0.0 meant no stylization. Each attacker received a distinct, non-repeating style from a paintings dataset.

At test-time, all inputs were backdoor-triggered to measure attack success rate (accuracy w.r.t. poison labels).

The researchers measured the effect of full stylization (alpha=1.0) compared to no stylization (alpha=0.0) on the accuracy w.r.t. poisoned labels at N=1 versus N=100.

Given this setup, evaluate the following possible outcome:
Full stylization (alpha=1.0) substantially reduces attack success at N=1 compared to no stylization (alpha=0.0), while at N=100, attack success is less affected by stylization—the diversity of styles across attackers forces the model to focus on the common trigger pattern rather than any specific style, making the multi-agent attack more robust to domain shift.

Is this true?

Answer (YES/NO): NO